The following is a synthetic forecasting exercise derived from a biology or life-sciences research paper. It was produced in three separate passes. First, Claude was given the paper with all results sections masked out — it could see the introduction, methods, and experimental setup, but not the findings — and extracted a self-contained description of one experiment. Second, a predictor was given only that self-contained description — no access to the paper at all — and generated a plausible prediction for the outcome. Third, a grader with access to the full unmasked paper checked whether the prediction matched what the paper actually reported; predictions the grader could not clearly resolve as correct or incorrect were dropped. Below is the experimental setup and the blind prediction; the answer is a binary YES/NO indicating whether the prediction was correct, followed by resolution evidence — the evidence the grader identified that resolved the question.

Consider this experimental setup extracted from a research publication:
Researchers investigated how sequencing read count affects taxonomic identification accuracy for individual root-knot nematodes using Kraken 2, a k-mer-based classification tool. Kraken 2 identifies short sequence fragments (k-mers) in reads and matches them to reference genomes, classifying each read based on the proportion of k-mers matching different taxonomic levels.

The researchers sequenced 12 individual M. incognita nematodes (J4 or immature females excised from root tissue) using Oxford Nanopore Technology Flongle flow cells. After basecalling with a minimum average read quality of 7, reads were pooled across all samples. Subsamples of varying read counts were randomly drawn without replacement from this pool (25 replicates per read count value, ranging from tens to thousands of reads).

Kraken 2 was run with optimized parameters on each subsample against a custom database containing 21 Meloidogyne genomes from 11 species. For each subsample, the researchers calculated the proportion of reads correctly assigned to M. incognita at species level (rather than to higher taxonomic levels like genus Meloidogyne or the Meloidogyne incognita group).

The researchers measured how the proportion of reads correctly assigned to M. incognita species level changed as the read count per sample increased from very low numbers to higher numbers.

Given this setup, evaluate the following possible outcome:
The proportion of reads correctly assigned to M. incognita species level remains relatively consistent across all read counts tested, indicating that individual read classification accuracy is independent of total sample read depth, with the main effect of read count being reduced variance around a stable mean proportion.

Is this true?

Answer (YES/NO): NO